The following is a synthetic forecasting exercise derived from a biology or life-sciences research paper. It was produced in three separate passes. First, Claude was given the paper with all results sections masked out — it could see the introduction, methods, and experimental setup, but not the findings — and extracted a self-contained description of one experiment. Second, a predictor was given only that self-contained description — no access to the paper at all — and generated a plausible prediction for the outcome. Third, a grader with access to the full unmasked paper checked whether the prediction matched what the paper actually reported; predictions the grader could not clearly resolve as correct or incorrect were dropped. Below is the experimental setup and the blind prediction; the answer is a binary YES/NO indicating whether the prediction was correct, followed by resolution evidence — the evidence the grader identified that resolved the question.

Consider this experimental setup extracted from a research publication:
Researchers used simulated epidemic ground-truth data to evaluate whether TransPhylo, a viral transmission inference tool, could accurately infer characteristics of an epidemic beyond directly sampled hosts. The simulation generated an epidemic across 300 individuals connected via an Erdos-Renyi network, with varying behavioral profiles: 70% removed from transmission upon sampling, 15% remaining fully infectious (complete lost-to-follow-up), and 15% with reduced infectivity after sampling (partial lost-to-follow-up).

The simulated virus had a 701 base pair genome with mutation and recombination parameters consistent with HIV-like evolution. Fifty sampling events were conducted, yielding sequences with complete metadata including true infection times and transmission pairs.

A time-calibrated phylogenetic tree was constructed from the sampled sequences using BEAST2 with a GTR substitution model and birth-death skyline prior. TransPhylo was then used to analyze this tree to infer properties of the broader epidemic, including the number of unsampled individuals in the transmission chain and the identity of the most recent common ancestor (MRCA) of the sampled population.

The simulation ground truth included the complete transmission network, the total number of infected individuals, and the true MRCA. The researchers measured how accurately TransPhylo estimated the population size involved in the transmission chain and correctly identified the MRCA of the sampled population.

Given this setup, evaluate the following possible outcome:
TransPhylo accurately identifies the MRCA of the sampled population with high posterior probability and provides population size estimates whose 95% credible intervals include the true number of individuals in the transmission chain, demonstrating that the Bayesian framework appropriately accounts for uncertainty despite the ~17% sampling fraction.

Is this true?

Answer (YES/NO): NO